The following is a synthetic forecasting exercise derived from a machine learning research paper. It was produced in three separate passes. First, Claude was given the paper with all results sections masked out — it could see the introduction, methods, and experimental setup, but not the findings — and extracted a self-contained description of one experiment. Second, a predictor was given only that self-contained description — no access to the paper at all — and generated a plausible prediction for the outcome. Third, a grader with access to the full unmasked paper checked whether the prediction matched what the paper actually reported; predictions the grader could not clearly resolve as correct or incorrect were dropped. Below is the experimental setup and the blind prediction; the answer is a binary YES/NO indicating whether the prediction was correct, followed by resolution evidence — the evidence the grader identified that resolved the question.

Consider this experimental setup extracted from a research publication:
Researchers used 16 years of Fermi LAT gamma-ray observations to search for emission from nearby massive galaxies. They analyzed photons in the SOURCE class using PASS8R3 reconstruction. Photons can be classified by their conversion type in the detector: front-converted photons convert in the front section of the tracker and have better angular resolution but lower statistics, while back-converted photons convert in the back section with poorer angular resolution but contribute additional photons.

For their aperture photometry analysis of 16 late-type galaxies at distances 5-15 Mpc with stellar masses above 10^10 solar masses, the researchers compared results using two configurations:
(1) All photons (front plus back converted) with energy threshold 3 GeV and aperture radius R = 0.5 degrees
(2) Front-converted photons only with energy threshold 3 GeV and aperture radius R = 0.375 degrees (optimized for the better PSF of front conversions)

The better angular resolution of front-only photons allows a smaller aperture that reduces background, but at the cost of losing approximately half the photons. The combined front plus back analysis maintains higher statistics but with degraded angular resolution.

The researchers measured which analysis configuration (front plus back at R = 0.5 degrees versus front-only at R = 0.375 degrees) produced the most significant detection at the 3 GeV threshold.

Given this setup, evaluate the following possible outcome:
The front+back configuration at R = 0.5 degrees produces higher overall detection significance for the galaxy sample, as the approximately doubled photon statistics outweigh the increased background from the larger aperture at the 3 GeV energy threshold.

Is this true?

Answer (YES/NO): NO